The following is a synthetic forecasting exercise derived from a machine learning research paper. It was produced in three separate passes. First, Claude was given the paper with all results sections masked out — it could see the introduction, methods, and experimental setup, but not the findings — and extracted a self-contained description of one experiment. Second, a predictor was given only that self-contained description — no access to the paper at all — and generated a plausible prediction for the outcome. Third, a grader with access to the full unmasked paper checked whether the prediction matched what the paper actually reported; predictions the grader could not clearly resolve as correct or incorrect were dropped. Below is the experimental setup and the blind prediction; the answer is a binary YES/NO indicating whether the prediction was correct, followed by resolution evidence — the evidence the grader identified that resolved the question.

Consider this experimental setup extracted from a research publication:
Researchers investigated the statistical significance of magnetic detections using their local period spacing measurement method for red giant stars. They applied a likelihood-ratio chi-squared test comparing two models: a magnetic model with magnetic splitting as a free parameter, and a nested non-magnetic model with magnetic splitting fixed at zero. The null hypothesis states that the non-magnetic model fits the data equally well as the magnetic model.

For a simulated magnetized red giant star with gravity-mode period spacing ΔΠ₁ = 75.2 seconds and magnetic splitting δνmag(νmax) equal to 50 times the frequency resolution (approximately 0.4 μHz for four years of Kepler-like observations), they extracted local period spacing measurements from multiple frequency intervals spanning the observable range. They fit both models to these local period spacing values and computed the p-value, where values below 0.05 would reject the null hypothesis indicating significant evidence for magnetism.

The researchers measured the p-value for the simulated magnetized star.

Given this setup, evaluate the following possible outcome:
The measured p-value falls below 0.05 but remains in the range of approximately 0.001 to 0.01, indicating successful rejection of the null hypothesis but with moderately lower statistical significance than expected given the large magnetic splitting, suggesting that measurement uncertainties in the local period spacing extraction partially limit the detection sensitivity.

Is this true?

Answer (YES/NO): NO